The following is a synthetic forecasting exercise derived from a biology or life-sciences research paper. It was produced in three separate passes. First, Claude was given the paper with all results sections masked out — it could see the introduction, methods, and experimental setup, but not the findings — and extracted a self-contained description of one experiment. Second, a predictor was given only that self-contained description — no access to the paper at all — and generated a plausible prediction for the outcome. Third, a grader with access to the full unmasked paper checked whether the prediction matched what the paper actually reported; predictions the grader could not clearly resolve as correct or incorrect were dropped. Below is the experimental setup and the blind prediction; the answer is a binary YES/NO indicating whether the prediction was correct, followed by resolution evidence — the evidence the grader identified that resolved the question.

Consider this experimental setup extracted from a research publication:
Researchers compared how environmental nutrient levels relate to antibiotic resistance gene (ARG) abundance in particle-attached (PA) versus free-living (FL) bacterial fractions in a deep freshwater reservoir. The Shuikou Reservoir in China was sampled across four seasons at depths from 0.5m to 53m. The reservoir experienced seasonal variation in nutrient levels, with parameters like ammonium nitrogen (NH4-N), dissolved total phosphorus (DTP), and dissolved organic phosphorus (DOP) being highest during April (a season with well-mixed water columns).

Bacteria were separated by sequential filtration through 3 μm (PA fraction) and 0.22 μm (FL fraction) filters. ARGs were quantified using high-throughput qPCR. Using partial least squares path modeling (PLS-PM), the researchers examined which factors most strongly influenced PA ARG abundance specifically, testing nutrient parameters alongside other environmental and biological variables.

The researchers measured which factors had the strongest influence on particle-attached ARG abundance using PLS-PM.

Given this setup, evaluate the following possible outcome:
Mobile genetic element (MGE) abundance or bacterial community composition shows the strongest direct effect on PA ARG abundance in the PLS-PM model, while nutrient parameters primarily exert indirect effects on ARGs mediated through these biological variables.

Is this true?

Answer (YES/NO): NO